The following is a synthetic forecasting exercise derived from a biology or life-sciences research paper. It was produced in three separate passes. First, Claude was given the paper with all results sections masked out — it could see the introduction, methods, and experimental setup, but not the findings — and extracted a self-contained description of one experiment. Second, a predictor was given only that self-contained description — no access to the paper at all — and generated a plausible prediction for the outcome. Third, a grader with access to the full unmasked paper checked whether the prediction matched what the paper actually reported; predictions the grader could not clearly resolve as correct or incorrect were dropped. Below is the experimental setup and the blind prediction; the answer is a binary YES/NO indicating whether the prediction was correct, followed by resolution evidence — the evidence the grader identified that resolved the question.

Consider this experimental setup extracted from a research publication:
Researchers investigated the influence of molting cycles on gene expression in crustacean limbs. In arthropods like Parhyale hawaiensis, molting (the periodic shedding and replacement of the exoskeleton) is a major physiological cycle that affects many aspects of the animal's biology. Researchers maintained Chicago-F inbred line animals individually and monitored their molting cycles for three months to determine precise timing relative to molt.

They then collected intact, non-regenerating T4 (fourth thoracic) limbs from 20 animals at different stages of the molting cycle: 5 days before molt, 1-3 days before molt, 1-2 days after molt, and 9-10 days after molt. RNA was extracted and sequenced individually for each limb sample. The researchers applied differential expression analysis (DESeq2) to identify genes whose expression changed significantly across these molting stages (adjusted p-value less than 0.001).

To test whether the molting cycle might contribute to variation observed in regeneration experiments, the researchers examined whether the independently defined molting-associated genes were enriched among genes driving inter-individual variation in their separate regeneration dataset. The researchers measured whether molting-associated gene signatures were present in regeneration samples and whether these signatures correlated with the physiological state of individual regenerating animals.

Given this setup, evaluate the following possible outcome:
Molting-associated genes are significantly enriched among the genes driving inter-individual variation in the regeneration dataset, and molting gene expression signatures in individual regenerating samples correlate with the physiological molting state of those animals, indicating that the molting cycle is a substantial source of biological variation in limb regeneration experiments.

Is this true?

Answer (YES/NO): YES